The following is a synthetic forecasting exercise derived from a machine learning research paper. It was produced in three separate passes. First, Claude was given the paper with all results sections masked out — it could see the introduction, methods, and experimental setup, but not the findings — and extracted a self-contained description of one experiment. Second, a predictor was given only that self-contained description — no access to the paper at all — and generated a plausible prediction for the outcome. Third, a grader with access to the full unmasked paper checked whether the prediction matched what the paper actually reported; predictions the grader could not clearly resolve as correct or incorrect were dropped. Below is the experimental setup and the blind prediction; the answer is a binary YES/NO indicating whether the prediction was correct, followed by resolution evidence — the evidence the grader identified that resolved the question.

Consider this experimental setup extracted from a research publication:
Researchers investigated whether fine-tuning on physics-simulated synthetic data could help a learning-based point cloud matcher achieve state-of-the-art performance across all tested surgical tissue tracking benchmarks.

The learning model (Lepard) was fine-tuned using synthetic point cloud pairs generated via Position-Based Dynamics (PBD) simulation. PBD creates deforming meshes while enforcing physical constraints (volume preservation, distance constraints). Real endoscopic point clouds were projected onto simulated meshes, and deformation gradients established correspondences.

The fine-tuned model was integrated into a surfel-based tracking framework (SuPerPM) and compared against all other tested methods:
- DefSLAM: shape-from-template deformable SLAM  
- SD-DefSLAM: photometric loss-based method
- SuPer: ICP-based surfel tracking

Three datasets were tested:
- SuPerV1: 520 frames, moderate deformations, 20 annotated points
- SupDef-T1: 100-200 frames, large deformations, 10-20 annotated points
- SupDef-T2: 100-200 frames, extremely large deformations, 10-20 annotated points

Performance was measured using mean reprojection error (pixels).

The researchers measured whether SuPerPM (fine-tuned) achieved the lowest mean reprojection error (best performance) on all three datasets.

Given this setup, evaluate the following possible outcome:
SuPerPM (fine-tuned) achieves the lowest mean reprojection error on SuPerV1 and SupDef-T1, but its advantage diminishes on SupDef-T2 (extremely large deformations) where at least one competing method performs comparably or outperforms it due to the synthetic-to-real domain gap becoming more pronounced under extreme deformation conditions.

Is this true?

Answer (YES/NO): YES